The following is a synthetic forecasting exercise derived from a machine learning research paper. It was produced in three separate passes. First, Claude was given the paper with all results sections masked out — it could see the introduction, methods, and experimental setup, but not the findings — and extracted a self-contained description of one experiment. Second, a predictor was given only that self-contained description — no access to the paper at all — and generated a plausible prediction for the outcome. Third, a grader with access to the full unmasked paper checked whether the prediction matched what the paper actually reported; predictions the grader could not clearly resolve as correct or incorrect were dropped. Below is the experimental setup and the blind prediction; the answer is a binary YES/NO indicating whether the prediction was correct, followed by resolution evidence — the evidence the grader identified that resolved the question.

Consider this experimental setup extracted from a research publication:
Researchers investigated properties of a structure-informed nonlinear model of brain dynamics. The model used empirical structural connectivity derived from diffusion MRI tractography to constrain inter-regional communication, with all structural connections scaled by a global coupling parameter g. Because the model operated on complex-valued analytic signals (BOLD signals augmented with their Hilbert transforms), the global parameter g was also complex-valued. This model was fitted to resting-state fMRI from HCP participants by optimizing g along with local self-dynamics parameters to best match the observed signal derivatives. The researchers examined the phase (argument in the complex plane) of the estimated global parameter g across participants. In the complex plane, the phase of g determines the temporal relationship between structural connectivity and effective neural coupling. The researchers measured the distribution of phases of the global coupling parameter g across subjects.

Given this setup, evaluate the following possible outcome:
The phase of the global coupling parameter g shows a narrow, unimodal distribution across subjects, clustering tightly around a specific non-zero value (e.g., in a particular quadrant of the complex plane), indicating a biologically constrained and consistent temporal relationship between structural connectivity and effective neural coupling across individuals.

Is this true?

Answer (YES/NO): YES